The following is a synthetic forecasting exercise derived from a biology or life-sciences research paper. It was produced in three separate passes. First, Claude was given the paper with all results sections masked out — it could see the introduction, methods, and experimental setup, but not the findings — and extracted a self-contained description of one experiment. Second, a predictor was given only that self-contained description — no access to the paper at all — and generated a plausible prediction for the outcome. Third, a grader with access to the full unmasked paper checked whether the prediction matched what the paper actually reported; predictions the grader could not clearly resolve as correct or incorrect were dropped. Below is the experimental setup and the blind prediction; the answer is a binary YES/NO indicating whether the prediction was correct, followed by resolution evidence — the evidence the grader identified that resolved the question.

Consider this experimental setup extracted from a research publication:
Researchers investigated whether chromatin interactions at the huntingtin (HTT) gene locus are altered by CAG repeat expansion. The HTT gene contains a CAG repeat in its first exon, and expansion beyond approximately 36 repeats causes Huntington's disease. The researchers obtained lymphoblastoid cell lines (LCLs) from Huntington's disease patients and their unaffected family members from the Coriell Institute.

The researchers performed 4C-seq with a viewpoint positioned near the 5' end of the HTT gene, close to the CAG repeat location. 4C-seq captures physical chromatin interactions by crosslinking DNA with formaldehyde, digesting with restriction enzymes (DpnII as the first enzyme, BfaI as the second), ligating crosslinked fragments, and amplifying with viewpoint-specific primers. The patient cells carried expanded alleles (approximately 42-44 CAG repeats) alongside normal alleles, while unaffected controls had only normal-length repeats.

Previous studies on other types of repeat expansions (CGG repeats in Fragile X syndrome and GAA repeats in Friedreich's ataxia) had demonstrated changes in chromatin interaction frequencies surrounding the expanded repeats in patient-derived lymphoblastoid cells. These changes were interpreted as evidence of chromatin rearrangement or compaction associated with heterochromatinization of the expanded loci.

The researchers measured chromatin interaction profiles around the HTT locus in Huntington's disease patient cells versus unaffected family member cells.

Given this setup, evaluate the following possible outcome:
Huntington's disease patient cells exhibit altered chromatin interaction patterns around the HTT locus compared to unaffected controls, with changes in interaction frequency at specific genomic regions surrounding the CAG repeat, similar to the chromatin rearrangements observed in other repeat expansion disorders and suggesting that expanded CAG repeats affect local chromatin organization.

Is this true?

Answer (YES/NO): NO